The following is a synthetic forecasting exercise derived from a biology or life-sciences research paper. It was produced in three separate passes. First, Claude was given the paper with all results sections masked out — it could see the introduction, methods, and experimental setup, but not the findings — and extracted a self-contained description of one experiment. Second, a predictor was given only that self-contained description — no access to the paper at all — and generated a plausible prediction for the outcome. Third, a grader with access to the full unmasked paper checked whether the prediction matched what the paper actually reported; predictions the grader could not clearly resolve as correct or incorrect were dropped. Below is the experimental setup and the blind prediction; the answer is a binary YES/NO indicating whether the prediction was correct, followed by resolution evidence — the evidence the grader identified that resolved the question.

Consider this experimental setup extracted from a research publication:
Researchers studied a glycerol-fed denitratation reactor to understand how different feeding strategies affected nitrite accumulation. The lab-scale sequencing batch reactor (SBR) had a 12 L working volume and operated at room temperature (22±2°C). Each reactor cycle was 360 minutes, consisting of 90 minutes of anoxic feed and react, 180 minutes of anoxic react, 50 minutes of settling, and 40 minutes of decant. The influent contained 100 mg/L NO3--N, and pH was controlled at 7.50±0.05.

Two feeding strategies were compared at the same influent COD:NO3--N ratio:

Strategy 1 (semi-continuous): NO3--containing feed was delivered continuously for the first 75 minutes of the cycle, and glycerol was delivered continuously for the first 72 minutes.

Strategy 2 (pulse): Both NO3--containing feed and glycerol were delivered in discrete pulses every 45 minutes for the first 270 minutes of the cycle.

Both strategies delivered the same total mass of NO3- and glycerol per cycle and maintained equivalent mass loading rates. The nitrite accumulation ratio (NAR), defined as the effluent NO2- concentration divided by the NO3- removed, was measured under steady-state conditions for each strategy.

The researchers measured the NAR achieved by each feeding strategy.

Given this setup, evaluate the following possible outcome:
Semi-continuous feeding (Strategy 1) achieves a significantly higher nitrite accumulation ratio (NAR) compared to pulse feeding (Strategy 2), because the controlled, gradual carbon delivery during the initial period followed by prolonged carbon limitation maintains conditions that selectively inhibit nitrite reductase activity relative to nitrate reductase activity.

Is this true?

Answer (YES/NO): NO